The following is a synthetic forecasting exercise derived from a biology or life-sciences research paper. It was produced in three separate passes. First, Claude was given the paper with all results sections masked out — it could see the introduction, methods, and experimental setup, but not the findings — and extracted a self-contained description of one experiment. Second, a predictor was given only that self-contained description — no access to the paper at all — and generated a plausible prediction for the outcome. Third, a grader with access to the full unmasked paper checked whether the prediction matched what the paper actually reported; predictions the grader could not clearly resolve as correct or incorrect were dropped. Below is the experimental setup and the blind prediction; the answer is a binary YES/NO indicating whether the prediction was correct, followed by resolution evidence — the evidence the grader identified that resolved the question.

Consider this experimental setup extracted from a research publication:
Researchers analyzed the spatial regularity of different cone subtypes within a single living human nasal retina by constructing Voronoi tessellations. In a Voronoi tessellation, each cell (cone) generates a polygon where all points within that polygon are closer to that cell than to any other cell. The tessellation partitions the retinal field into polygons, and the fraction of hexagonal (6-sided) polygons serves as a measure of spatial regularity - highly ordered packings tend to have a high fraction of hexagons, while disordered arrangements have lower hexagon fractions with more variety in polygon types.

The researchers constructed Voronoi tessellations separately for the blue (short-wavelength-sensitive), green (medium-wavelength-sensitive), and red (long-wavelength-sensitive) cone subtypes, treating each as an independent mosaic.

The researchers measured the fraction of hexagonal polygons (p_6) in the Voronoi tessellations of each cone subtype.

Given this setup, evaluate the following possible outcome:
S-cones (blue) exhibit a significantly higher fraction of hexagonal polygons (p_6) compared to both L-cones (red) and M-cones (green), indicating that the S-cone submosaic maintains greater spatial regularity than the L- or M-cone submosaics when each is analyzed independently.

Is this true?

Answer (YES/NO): NO